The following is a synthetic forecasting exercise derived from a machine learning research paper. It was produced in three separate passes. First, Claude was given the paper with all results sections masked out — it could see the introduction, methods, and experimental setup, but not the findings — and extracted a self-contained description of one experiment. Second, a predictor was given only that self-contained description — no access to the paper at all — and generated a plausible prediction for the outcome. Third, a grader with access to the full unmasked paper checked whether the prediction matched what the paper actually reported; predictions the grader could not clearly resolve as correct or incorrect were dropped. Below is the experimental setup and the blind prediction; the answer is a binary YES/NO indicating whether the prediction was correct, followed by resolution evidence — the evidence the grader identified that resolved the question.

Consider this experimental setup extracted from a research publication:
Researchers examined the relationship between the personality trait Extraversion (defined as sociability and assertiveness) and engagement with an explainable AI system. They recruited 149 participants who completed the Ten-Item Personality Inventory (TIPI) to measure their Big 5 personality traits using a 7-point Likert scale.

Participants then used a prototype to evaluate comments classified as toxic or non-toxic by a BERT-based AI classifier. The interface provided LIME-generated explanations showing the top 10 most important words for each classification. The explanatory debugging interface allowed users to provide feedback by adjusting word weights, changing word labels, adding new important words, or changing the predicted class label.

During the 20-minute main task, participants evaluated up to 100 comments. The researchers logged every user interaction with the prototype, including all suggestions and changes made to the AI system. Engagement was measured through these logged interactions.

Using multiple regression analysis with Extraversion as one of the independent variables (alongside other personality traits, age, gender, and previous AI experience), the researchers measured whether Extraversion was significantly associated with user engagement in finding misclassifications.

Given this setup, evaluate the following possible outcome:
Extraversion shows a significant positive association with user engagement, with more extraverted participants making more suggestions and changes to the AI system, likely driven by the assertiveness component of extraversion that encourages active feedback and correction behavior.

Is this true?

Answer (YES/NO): NO